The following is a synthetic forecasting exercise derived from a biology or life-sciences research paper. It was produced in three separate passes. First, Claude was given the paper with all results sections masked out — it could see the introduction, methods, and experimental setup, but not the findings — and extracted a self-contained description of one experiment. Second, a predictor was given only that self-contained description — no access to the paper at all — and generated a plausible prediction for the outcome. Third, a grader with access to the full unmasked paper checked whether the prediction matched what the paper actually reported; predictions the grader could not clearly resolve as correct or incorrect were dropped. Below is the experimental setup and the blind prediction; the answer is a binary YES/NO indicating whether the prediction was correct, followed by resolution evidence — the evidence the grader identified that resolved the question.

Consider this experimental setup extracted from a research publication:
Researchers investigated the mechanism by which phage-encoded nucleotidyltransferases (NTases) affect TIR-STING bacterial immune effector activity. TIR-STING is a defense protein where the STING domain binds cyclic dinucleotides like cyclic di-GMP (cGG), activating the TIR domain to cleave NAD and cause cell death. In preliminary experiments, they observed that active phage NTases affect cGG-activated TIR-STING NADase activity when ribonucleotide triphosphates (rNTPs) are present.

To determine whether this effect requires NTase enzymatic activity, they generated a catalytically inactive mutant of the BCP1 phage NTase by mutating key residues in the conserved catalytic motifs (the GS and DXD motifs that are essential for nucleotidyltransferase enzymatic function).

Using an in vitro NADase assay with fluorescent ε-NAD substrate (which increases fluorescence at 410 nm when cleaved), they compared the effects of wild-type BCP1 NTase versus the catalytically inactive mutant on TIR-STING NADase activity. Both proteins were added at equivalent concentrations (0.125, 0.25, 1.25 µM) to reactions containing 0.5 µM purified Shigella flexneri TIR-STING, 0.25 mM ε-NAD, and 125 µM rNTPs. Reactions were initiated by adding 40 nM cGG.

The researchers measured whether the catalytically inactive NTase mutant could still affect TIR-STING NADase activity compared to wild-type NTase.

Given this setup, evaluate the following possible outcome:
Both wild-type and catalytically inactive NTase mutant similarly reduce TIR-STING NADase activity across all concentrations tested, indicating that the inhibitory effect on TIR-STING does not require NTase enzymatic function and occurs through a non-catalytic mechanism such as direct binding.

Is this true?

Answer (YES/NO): NO